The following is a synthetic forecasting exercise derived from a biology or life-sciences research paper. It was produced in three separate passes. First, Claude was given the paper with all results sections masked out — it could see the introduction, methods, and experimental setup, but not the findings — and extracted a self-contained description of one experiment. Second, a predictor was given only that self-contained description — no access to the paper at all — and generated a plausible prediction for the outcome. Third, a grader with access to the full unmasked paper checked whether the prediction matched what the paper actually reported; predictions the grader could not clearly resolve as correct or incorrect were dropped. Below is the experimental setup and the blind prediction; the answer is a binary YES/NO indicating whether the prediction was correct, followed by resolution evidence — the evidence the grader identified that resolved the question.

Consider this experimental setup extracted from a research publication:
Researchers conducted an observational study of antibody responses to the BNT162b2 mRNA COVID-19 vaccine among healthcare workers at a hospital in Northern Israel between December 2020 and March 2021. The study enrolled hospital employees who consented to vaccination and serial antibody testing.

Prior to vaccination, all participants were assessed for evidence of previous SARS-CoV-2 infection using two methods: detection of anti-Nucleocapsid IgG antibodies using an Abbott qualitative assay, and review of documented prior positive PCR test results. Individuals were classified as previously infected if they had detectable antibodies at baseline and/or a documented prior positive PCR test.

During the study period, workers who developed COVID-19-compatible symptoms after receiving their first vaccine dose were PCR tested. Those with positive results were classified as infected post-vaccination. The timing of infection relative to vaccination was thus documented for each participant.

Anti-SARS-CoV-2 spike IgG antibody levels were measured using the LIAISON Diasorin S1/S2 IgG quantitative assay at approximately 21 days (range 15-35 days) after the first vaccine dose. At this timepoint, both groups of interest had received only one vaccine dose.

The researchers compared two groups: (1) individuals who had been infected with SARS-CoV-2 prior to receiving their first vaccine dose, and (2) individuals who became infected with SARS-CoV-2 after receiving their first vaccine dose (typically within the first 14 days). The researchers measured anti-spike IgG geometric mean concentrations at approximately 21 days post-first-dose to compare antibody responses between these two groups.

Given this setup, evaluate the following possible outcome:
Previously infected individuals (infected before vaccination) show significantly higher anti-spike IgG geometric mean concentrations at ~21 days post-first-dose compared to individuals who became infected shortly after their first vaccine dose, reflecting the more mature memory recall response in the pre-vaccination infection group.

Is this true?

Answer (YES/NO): YES